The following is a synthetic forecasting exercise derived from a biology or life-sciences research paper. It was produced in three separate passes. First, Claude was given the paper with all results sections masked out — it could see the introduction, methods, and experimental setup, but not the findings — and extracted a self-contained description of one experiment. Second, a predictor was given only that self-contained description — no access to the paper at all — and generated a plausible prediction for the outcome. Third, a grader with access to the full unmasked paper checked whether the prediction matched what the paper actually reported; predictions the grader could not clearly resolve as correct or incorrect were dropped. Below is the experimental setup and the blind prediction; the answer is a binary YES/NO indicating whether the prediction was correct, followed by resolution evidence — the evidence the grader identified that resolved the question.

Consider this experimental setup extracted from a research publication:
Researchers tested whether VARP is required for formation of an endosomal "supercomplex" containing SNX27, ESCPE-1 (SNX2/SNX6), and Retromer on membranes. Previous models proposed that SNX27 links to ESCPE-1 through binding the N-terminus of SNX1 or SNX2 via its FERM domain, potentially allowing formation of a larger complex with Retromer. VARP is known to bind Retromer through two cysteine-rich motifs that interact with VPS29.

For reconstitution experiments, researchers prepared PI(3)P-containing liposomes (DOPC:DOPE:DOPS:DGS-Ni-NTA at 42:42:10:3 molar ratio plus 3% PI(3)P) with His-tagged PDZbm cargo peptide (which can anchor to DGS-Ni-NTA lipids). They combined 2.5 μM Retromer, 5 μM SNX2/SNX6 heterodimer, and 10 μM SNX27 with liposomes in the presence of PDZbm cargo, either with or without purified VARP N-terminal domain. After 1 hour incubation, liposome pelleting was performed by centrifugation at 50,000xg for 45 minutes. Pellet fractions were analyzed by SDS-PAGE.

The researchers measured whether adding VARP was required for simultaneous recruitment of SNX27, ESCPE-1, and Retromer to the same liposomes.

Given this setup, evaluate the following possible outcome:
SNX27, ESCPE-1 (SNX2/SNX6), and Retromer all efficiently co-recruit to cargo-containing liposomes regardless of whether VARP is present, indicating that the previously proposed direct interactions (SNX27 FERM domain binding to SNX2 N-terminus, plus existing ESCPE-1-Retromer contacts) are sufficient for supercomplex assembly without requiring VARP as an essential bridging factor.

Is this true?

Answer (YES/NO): NO